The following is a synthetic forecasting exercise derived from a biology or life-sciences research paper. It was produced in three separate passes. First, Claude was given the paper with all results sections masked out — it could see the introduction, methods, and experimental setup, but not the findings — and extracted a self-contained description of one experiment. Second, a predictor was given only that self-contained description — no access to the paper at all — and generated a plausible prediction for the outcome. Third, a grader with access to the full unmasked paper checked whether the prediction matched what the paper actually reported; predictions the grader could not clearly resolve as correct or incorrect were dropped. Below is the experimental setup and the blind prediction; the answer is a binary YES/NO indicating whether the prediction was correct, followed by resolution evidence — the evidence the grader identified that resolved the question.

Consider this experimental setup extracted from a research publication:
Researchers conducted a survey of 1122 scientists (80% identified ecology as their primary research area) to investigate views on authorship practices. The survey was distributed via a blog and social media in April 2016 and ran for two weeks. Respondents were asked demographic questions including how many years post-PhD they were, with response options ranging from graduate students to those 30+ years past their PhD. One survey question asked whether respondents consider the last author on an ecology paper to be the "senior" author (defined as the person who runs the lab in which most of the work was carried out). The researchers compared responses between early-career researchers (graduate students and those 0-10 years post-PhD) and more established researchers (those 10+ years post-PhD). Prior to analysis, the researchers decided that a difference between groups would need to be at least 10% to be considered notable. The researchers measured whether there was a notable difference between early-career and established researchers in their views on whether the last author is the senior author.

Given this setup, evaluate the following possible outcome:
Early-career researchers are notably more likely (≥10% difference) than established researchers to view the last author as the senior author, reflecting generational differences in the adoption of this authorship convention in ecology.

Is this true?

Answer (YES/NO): NO